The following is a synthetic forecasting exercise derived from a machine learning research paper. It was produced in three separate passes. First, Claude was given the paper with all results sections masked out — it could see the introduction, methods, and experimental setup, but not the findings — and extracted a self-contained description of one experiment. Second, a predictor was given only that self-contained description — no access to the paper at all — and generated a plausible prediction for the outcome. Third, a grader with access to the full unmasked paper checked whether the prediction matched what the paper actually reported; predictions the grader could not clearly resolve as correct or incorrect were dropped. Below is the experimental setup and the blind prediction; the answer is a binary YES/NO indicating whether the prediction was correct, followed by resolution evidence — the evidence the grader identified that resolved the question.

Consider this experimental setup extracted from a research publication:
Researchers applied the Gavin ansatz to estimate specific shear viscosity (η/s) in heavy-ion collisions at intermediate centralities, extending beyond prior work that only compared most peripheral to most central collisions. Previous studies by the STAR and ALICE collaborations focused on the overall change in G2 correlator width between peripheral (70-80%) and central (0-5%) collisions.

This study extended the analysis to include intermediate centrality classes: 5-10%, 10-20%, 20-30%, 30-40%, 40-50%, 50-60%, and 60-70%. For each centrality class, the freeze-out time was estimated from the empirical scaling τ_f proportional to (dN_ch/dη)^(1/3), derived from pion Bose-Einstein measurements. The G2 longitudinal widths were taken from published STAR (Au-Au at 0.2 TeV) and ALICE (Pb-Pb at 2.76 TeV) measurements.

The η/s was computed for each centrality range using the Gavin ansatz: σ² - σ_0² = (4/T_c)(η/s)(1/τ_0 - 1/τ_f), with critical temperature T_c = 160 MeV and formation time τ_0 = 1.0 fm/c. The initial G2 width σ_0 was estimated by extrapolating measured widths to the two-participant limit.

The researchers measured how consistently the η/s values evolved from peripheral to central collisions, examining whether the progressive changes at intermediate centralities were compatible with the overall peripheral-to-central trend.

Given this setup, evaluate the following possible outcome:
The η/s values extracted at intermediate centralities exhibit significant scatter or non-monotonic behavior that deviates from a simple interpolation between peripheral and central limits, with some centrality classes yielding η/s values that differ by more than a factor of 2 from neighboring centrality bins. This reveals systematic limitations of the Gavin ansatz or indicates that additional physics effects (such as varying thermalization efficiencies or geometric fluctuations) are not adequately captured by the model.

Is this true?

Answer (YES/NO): NO